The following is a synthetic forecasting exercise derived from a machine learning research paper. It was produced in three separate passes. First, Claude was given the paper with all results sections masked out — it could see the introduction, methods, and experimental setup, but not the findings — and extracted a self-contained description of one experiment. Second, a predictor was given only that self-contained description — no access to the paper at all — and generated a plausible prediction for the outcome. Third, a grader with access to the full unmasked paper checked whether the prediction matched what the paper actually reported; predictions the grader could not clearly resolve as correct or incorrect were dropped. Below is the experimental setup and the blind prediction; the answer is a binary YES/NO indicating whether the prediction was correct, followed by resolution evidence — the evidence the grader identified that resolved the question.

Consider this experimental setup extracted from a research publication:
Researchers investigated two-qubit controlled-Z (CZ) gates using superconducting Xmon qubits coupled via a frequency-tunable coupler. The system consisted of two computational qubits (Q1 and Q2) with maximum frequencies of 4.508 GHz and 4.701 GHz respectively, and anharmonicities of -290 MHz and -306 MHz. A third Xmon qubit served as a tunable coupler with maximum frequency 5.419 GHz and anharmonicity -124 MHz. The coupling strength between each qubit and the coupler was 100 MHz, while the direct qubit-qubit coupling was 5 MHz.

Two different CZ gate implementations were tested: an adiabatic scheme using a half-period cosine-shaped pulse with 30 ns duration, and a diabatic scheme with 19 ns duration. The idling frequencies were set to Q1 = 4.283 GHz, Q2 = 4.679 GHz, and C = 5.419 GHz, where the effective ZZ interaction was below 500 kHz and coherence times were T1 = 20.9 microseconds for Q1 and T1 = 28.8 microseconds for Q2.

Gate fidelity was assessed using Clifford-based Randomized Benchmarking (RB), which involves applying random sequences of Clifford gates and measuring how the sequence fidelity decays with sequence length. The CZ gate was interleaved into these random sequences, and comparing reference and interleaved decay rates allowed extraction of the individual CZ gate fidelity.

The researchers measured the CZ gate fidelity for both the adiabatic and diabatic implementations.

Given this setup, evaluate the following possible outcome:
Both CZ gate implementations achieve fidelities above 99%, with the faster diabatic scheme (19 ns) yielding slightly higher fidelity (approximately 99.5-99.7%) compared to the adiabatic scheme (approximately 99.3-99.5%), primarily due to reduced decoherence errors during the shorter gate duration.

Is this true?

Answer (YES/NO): NO